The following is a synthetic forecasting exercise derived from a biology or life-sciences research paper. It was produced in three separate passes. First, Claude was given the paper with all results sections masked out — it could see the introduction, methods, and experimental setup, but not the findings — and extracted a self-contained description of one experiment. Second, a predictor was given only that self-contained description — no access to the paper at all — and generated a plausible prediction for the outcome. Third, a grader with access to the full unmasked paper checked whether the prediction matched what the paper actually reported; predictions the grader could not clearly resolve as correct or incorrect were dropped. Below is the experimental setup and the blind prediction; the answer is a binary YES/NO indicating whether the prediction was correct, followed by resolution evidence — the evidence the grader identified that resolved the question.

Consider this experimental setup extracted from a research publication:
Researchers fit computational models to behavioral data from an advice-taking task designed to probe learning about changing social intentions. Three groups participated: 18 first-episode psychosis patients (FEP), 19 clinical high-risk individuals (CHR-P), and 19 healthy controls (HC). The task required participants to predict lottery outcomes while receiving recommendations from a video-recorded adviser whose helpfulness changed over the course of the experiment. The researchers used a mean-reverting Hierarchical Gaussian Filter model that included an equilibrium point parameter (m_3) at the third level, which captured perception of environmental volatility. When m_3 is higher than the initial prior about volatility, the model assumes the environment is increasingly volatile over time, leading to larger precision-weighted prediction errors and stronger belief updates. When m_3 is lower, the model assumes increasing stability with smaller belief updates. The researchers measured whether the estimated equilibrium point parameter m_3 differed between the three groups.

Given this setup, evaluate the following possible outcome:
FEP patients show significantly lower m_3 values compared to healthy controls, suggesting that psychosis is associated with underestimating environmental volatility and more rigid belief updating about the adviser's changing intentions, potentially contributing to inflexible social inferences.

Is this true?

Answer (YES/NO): NO